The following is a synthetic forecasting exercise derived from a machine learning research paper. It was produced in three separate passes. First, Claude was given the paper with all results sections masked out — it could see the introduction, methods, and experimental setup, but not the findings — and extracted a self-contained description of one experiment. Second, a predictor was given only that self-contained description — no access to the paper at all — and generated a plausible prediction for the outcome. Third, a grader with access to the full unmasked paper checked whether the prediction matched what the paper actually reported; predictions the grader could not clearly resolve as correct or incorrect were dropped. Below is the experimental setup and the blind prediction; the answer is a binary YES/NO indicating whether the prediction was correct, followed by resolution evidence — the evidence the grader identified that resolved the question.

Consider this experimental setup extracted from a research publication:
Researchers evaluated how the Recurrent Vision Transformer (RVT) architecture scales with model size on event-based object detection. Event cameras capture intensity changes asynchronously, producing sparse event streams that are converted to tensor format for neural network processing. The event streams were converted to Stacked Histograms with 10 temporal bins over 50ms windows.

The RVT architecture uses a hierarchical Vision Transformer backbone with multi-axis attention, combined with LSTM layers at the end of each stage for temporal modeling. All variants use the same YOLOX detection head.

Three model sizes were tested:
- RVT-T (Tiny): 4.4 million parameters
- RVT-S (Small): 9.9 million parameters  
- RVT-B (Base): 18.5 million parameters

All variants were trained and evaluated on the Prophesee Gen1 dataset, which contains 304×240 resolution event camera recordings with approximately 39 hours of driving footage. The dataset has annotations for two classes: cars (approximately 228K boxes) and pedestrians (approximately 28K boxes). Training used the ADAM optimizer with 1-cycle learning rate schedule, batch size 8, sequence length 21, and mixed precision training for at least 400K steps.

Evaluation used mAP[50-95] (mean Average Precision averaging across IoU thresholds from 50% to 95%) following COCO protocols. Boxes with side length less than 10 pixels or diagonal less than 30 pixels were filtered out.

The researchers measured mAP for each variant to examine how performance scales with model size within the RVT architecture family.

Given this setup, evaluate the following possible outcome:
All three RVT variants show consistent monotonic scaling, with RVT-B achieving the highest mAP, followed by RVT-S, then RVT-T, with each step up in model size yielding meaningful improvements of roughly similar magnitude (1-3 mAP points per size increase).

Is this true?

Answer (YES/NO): NO